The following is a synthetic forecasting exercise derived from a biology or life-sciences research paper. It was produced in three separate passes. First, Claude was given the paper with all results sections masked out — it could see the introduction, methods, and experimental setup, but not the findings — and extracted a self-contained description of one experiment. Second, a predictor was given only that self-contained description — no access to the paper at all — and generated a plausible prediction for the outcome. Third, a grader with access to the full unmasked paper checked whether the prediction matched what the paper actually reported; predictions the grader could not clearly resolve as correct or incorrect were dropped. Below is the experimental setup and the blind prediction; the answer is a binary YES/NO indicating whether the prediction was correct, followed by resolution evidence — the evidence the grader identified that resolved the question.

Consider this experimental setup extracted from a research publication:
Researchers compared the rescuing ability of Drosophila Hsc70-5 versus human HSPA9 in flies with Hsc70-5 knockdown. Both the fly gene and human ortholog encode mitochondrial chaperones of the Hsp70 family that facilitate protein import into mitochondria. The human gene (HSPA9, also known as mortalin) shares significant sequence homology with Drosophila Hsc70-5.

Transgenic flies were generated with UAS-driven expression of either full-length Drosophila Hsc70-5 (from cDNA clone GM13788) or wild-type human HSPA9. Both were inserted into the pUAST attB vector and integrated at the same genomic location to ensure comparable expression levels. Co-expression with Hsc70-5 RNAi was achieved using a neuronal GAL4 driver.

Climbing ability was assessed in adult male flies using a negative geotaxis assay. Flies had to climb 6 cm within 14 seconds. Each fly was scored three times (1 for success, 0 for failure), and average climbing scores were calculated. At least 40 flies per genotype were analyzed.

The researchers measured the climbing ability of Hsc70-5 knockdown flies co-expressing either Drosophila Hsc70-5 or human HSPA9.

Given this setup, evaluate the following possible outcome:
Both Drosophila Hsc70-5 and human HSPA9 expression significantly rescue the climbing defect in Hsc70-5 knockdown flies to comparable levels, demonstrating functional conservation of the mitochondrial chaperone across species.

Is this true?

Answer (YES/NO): YES